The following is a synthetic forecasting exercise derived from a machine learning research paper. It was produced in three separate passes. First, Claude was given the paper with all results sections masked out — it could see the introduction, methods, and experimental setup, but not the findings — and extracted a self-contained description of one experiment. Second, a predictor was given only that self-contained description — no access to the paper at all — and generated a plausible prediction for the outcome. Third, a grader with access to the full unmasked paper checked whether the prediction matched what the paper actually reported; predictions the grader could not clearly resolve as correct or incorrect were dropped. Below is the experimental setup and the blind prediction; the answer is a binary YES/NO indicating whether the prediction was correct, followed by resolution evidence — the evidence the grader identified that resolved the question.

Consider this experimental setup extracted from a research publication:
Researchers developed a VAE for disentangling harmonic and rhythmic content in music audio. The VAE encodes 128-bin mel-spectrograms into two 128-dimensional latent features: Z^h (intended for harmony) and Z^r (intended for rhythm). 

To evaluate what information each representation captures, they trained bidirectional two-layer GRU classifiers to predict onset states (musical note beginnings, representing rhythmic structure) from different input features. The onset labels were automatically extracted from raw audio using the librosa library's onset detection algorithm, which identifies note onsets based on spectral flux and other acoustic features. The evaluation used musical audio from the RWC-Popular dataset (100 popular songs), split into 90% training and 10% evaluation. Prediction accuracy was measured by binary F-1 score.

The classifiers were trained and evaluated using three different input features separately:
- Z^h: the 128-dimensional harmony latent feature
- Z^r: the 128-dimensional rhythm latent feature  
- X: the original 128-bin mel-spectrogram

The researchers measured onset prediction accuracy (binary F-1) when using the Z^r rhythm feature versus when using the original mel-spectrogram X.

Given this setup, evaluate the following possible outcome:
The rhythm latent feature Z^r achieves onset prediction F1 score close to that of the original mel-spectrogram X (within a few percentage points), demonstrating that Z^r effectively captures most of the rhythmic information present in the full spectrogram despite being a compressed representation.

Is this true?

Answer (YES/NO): YES